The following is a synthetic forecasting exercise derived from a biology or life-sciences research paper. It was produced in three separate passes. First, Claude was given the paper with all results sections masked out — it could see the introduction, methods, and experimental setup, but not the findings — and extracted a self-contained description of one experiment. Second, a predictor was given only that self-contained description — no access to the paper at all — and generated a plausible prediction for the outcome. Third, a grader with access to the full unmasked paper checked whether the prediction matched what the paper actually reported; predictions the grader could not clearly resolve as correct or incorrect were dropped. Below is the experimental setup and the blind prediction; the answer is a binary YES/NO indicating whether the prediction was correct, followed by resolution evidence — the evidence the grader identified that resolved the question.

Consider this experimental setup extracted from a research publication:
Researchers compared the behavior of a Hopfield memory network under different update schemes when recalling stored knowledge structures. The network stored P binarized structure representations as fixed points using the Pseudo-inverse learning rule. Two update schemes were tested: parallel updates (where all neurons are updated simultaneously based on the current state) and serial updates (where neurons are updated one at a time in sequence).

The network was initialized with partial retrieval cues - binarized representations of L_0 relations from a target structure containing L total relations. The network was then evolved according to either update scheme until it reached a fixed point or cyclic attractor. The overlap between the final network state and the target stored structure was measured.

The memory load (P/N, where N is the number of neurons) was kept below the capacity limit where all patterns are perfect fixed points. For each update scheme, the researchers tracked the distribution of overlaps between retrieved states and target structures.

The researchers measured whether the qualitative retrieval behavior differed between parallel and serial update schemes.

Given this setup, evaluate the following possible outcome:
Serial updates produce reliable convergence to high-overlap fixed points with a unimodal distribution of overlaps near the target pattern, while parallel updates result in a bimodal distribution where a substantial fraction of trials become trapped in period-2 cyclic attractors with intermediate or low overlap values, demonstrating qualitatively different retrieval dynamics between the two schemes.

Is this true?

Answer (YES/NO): NO